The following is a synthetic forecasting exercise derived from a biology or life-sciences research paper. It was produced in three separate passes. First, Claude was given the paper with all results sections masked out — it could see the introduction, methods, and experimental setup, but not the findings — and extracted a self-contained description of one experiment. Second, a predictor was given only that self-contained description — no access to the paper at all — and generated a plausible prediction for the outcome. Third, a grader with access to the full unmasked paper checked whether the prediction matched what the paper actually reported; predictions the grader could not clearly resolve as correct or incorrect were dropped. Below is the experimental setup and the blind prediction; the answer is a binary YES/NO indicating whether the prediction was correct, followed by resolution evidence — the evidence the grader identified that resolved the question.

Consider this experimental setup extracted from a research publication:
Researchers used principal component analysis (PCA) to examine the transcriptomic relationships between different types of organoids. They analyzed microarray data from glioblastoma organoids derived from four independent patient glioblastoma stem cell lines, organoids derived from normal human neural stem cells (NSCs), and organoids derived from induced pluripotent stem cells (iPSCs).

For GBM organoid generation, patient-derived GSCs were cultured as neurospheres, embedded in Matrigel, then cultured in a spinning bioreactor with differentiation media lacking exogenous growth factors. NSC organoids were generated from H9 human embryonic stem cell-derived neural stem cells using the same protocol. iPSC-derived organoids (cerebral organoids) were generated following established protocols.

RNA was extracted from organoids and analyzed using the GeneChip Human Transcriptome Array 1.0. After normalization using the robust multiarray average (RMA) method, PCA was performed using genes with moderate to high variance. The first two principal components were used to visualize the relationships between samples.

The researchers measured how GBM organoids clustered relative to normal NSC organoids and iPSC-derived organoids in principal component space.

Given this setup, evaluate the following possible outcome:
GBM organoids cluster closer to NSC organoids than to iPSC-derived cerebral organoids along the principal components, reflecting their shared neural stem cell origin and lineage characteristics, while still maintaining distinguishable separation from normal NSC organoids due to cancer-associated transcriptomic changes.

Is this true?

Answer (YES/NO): NO